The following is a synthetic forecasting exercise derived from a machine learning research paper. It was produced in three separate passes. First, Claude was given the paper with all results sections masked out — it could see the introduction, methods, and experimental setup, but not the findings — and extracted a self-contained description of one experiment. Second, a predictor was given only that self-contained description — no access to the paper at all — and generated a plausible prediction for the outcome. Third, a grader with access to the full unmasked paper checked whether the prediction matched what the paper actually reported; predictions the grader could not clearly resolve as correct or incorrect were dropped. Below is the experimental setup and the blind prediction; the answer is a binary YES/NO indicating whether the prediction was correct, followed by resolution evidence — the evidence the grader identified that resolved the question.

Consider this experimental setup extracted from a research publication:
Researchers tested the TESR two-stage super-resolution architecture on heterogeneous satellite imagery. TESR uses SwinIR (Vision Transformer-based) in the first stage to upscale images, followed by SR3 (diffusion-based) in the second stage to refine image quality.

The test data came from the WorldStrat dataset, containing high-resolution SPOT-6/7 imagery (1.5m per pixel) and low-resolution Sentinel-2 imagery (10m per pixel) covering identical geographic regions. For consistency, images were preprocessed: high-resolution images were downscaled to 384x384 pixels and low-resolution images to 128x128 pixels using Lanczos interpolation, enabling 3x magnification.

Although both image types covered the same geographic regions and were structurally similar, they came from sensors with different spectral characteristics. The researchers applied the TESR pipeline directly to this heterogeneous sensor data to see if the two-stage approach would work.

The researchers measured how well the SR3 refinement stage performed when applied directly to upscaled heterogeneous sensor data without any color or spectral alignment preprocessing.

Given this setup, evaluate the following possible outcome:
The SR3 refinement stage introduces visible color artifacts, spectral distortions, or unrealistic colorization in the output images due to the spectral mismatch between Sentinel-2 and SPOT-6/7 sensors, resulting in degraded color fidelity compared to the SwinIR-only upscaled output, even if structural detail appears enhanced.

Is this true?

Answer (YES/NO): YES